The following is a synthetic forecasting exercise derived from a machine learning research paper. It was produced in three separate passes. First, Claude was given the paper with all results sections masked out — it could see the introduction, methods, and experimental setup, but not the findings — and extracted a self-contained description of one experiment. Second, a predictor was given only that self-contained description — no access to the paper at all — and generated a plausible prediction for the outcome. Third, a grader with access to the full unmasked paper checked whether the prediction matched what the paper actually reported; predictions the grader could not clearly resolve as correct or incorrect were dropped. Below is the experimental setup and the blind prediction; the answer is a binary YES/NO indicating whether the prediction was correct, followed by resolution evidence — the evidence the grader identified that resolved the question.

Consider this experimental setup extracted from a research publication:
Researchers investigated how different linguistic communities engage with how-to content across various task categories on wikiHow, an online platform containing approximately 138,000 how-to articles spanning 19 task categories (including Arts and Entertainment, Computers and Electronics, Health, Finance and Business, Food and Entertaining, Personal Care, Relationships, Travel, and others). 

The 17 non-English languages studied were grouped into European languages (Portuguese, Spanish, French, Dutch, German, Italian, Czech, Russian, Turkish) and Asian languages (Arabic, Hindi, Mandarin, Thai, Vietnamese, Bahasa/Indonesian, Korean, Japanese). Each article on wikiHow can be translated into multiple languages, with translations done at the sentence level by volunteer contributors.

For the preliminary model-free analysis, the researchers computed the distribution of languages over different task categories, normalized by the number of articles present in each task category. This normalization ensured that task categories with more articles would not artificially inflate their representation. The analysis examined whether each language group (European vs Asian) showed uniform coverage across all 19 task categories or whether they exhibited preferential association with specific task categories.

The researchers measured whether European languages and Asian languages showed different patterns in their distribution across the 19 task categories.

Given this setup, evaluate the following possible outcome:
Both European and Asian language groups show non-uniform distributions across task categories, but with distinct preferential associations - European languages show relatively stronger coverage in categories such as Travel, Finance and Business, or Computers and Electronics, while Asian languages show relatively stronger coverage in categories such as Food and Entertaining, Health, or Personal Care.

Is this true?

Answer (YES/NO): NO